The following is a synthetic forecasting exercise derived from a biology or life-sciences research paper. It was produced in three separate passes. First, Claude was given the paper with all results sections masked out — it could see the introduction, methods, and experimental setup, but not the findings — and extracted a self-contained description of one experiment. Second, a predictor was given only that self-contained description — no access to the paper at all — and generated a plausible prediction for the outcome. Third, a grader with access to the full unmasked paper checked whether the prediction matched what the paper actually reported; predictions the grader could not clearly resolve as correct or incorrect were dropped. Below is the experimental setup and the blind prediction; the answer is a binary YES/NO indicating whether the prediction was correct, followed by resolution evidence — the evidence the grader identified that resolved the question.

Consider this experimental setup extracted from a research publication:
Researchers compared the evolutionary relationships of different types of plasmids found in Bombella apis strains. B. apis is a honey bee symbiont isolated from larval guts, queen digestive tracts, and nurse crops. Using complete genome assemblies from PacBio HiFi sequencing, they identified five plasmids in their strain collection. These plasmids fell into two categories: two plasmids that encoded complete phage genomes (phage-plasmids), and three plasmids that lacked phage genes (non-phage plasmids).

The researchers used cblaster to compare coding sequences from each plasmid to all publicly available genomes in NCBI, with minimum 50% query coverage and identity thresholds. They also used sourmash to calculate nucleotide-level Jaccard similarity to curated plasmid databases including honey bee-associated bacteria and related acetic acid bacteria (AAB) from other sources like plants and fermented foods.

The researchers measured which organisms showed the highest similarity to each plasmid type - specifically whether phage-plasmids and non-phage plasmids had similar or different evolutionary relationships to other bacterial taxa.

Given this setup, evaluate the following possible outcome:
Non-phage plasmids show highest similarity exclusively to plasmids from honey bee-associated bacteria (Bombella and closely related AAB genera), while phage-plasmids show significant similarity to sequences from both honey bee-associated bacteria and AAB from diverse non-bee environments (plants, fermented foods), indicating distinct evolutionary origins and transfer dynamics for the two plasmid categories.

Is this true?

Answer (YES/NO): NO